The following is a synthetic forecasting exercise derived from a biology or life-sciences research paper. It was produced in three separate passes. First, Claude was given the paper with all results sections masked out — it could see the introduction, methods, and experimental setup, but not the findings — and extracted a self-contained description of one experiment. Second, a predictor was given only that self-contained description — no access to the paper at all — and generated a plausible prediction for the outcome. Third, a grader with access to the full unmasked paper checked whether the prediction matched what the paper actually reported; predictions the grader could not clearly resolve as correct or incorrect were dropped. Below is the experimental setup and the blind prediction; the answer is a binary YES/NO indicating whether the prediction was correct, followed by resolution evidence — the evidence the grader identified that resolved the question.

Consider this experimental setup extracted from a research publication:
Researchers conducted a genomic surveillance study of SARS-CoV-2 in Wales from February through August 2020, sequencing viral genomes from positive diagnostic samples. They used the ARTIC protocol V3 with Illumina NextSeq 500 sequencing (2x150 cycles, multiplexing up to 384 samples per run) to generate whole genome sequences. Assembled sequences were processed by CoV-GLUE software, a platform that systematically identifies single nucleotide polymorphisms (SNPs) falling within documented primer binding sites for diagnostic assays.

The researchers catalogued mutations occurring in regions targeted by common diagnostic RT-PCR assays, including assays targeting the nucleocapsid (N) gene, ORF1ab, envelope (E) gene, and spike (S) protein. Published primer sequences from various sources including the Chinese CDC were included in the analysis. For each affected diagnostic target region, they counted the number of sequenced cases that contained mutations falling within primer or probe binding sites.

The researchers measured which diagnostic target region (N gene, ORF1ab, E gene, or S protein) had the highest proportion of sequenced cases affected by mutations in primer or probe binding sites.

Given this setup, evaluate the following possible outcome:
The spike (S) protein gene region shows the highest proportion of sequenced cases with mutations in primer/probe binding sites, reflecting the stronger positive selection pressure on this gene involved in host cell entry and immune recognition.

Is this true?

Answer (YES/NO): NO